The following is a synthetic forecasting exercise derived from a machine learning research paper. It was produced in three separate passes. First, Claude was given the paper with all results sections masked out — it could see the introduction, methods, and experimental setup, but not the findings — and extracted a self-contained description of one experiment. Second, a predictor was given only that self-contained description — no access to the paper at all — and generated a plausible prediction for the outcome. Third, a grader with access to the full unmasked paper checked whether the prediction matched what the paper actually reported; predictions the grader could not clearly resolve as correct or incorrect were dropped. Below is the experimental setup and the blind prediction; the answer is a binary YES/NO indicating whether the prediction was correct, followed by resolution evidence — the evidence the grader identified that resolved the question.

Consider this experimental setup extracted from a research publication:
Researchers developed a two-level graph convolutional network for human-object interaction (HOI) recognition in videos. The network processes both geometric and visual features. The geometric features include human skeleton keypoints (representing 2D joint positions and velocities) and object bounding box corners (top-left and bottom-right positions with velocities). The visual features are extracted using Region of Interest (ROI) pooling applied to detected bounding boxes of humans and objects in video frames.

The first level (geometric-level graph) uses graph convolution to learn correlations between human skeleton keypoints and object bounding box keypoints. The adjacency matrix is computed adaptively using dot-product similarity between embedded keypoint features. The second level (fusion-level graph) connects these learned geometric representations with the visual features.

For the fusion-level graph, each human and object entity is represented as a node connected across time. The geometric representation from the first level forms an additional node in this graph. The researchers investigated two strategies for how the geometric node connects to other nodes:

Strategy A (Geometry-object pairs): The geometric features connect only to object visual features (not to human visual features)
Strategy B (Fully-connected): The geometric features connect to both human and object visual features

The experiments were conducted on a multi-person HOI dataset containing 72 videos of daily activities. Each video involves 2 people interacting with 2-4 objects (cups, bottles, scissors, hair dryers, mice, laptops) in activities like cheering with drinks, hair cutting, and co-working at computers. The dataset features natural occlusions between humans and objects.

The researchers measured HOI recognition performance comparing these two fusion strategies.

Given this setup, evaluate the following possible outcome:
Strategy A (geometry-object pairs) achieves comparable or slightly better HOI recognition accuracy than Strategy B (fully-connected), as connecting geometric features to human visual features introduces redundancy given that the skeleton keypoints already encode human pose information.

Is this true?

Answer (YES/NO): YES